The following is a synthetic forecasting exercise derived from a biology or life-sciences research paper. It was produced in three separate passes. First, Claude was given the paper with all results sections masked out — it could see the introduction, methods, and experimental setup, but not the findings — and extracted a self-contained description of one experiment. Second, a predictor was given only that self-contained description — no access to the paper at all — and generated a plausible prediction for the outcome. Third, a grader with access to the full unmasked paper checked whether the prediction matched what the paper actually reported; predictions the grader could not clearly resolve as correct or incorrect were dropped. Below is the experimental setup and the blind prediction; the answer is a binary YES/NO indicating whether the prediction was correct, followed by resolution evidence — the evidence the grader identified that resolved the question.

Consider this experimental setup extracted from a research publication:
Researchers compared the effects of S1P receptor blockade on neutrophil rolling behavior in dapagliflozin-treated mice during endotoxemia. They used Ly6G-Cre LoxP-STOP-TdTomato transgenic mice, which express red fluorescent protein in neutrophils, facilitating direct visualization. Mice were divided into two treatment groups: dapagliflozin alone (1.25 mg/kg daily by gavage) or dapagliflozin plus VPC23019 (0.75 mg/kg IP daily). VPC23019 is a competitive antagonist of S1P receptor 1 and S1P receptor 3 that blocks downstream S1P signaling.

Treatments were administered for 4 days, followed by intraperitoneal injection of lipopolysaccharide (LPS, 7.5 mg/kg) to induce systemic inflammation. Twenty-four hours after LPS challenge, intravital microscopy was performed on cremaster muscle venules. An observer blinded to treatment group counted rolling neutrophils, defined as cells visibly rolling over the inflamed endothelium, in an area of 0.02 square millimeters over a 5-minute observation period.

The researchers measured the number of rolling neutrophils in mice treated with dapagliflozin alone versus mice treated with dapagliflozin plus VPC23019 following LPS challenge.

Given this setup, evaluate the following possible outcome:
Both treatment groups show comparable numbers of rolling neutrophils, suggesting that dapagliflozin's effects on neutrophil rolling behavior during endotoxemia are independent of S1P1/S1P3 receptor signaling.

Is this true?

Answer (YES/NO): NO